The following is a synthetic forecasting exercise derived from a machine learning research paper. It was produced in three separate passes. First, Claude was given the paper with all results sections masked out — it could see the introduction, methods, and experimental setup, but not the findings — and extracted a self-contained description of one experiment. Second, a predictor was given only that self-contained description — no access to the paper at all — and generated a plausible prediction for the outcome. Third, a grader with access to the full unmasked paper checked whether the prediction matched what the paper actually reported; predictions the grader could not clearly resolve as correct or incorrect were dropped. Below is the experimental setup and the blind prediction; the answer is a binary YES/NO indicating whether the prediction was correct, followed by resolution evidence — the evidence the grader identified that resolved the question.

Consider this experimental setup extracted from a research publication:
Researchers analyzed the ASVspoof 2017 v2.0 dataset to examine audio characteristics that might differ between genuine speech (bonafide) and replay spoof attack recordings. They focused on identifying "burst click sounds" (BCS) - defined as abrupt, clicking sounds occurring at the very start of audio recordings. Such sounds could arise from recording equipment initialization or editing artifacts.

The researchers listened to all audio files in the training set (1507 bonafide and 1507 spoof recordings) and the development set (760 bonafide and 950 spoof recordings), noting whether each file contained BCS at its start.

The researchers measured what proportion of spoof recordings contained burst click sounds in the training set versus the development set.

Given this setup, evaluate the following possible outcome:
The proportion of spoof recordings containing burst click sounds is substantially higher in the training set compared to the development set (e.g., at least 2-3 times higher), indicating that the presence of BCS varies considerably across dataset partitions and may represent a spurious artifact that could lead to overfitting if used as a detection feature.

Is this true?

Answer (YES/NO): YES